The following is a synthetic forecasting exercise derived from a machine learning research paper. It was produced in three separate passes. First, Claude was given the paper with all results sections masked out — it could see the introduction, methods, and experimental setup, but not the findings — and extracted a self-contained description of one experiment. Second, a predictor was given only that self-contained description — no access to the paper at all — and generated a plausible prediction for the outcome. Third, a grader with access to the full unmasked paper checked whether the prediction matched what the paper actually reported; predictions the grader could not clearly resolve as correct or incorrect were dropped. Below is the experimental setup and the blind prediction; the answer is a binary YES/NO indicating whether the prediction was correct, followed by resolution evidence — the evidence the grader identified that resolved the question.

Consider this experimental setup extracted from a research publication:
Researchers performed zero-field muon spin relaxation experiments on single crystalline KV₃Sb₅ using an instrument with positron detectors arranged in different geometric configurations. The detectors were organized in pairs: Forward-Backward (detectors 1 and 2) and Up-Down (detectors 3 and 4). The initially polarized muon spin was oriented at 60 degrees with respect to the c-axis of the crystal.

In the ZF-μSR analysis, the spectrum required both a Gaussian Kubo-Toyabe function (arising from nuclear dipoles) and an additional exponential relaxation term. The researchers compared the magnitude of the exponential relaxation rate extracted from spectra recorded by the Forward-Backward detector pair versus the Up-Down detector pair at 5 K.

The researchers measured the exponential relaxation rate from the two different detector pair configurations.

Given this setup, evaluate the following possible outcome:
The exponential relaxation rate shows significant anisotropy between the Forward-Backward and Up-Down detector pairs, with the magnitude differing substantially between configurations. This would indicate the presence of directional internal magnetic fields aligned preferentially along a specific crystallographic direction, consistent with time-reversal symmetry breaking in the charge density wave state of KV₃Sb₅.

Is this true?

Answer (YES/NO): YES